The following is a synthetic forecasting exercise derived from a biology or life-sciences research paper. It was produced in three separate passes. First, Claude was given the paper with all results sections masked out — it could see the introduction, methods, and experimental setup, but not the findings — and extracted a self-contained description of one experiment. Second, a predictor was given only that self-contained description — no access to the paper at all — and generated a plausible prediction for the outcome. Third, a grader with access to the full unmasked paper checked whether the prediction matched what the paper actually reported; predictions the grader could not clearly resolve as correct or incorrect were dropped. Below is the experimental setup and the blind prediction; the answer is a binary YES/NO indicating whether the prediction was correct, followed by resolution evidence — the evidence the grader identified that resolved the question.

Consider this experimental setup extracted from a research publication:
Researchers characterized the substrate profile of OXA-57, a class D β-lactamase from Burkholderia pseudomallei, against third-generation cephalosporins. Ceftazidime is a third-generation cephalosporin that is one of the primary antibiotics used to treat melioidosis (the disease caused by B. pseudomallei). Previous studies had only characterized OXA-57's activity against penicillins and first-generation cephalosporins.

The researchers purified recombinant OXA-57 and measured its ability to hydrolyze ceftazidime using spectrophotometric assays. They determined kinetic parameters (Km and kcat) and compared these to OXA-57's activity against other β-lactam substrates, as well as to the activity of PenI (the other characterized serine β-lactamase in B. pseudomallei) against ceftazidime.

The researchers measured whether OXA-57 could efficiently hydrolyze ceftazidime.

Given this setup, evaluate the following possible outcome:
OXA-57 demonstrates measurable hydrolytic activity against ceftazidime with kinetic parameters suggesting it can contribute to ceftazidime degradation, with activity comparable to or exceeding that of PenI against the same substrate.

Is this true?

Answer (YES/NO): NO